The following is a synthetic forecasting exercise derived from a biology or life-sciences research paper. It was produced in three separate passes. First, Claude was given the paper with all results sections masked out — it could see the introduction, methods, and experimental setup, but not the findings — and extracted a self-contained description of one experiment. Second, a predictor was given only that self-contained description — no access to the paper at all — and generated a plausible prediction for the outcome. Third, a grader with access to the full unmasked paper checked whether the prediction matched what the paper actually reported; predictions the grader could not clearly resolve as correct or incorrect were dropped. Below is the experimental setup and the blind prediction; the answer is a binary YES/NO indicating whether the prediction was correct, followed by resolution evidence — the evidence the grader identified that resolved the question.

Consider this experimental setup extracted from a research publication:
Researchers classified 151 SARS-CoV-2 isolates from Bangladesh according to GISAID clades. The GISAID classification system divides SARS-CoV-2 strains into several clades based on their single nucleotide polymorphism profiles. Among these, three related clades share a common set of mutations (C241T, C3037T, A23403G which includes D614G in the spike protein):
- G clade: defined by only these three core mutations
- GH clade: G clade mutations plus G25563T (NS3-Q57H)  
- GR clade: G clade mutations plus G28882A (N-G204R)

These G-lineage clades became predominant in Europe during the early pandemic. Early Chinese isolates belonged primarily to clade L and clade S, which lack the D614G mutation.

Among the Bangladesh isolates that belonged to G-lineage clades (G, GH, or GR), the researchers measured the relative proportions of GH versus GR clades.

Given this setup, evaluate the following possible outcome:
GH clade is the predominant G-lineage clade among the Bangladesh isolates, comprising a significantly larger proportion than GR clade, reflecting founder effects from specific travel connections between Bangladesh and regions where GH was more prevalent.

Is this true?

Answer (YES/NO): NO